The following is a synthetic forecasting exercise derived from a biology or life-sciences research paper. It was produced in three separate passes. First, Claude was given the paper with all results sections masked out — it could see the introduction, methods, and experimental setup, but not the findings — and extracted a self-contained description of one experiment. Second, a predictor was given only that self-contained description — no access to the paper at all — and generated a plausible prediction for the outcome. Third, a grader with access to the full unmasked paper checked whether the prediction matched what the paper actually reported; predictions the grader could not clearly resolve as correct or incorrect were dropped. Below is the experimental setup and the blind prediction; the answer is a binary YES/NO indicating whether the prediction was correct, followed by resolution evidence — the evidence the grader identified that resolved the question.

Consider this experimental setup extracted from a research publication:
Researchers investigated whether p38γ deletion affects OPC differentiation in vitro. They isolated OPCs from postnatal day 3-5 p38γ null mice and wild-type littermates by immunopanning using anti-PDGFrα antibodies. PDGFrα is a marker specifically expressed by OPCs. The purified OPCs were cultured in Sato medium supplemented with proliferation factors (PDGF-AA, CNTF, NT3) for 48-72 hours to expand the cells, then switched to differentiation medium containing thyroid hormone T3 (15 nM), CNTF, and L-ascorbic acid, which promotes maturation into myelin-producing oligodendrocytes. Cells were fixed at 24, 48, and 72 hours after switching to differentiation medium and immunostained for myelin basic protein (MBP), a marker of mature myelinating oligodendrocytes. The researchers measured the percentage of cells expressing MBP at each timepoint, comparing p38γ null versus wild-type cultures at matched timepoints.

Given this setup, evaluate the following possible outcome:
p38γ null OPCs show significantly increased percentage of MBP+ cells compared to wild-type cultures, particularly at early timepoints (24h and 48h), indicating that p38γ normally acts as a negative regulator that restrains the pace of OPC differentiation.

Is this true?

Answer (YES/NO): YES